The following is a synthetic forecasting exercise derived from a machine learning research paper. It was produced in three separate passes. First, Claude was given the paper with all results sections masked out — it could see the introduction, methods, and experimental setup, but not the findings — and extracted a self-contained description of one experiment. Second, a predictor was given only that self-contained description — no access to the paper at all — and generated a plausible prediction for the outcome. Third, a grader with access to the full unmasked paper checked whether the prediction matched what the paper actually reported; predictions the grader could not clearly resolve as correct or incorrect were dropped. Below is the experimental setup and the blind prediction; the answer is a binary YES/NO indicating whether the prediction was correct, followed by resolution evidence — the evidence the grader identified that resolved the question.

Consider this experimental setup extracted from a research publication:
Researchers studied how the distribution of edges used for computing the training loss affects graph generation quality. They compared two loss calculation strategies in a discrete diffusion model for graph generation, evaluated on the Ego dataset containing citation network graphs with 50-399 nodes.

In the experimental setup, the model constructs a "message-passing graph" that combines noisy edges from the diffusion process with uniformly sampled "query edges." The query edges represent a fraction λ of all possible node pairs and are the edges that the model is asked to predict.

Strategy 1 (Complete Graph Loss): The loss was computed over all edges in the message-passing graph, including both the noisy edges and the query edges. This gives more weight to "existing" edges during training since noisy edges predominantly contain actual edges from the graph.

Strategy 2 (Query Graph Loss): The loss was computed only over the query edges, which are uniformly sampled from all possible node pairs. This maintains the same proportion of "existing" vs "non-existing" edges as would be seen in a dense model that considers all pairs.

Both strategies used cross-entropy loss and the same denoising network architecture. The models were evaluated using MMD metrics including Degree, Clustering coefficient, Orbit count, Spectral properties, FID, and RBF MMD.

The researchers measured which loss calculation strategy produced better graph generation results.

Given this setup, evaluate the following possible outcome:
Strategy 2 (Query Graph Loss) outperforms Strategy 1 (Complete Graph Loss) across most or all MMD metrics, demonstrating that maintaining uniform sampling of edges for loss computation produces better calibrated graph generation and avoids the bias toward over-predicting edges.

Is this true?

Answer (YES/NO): YES